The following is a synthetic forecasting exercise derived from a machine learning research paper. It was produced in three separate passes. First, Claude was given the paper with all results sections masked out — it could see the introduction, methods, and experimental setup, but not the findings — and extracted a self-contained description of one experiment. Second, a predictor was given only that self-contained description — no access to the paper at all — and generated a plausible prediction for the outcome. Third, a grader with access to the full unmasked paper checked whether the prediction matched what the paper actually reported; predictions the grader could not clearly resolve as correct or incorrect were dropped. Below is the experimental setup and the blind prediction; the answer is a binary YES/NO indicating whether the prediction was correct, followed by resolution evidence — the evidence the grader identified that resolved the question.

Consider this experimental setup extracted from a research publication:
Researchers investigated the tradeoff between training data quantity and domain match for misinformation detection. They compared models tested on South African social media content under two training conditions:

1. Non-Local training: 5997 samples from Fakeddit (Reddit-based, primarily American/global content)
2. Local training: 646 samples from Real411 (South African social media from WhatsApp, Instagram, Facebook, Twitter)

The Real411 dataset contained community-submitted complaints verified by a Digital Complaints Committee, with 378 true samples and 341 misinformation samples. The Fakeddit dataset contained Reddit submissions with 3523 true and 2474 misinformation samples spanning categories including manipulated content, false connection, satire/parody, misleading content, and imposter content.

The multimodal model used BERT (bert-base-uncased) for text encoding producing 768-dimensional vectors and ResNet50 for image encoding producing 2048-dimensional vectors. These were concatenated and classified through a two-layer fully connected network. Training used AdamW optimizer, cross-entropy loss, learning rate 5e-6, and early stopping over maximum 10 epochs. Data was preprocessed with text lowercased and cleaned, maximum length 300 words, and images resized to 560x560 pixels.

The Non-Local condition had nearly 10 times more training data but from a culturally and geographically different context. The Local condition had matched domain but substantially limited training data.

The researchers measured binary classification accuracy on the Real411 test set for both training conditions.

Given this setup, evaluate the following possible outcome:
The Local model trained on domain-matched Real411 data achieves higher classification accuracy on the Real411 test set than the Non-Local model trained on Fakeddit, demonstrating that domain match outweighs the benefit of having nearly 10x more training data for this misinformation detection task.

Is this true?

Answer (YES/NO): YES